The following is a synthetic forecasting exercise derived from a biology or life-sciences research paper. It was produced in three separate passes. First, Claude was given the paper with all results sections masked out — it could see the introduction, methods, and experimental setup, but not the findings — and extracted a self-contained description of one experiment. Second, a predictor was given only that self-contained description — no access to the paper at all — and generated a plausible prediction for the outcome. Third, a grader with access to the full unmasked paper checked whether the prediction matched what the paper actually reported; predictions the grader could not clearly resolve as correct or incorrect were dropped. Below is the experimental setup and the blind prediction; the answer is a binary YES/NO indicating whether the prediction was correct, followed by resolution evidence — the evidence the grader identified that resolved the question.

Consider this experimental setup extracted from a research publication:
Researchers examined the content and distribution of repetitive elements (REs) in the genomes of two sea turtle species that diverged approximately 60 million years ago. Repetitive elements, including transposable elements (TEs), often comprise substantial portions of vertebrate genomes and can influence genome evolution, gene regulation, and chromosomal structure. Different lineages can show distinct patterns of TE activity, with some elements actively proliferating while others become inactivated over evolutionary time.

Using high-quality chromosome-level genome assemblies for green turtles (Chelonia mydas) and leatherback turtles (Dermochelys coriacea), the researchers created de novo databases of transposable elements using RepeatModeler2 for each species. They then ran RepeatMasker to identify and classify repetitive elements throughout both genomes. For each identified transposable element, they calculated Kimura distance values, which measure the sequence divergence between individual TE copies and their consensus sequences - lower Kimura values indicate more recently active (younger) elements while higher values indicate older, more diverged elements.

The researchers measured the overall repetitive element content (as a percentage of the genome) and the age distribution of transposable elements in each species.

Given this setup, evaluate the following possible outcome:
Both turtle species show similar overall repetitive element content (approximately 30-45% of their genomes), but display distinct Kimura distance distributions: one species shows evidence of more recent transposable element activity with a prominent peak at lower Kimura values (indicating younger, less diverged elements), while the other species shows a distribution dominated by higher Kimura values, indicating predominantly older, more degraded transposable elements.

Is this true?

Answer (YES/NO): NO